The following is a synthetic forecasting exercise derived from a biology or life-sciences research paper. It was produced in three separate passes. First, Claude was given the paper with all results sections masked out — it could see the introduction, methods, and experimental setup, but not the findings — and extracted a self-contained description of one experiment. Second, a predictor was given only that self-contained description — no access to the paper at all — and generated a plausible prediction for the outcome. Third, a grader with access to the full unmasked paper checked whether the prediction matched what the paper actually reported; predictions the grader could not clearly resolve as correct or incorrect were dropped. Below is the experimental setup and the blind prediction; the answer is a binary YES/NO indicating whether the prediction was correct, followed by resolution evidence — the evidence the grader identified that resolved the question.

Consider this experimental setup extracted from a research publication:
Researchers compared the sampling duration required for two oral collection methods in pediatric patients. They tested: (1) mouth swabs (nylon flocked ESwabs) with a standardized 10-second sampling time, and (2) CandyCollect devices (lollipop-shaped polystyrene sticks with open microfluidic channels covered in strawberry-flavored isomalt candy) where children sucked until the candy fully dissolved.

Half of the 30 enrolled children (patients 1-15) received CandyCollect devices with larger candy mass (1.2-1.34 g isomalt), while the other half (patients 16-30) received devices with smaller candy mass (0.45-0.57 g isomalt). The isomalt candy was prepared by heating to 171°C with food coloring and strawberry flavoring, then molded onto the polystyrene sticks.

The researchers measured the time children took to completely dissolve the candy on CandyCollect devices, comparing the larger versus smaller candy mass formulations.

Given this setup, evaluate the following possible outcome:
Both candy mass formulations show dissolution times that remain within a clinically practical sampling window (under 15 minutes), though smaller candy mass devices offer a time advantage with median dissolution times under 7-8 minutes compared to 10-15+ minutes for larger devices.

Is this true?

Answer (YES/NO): NO